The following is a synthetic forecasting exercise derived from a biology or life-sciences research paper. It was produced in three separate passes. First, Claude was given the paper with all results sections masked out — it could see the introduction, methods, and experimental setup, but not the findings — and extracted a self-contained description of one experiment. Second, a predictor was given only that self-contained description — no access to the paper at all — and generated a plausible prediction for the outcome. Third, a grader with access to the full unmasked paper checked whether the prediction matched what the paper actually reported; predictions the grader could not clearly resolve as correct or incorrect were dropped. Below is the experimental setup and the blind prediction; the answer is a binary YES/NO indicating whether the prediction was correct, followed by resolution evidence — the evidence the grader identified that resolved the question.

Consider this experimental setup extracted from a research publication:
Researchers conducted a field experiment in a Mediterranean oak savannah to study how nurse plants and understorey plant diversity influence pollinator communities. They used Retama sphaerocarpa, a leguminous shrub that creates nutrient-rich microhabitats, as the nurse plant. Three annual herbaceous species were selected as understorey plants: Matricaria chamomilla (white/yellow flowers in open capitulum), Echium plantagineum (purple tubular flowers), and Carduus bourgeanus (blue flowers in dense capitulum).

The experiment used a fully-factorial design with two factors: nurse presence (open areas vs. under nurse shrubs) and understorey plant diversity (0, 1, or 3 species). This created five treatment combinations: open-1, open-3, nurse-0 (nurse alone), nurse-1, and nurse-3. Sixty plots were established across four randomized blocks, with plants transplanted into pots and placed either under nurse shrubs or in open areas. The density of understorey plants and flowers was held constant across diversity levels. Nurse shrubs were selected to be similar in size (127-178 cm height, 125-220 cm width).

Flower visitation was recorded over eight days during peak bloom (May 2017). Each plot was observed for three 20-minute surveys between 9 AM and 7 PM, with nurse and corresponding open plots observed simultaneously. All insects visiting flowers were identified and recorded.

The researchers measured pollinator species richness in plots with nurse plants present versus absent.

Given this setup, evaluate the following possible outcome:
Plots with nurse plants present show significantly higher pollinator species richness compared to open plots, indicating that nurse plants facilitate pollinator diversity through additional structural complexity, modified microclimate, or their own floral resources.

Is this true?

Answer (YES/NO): YES